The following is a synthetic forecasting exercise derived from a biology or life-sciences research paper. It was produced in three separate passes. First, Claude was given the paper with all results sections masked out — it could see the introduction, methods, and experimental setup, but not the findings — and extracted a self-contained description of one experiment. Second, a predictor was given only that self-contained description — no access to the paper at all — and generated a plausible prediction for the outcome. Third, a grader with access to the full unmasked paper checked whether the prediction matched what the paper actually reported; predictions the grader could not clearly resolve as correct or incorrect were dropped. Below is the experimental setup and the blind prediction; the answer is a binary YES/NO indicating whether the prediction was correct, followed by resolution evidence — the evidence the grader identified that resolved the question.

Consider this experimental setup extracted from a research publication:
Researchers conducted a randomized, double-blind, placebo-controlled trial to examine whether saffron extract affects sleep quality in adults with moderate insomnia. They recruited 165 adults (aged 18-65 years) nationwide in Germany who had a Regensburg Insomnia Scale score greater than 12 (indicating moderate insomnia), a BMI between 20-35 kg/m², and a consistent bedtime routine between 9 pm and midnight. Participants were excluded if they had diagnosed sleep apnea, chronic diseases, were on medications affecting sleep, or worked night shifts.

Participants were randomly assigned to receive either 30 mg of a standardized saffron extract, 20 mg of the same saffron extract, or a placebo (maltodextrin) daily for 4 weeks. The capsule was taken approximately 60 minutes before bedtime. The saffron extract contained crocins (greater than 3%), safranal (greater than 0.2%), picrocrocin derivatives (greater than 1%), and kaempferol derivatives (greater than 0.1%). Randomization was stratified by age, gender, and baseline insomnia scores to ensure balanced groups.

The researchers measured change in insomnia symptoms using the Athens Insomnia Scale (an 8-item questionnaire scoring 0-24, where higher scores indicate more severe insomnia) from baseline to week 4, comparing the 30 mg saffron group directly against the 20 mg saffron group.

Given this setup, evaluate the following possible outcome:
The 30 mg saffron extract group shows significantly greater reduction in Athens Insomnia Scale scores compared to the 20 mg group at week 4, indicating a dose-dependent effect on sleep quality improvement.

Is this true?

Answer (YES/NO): NO